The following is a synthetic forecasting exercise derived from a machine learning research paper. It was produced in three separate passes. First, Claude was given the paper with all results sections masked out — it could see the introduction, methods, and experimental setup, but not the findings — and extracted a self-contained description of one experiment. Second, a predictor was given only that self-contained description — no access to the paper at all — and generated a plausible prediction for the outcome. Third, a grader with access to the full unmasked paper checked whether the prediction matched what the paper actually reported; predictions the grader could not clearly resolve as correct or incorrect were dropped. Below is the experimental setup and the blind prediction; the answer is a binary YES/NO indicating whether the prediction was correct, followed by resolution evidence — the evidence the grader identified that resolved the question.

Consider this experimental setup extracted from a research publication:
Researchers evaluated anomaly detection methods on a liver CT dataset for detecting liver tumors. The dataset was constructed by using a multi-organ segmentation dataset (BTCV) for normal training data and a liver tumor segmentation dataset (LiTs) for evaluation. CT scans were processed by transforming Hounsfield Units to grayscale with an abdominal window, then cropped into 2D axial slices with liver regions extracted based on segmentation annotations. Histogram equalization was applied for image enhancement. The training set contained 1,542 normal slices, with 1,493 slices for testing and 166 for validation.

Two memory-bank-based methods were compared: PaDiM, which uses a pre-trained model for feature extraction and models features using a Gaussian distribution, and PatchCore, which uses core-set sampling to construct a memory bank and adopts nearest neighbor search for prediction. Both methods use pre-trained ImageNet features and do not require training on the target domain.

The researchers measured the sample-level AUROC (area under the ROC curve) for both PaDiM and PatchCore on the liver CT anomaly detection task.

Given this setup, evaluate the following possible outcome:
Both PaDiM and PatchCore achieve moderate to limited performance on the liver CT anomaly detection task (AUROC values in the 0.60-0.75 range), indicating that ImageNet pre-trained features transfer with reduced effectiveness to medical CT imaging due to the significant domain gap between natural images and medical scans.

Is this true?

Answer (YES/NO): NO